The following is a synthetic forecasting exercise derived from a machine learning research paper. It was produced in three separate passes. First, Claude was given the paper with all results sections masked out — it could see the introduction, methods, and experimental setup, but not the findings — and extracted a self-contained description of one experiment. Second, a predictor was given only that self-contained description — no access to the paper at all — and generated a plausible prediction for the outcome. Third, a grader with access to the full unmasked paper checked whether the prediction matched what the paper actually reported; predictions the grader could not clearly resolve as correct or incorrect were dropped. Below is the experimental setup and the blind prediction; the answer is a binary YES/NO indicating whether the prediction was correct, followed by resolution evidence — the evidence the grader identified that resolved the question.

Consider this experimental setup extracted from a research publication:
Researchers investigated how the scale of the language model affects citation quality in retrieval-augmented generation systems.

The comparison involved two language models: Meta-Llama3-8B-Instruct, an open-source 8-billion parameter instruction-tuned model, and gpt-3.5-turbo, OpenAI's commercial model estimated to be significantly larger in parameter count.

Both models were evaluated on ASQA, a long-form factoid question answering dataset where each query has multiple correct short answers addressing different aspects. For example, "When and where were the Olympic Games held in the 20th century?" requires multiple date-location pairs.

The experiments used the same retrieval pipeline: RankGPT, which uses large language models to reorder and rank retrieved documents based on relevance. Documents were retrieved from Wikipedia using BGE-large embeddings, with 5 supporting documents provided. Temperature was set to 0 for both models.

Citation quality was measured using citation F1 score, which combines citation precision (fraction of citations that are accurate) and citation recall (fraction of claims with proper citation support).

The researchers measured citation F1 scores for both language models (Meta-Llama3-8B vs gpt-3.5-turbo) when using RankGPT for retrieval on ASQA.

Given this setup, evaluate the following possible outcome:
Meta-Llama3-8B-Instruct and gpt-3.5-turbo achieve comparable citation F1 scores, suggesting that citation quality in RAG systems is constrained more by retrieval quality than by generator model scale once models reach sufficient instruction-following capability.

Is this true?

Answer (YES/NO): NO